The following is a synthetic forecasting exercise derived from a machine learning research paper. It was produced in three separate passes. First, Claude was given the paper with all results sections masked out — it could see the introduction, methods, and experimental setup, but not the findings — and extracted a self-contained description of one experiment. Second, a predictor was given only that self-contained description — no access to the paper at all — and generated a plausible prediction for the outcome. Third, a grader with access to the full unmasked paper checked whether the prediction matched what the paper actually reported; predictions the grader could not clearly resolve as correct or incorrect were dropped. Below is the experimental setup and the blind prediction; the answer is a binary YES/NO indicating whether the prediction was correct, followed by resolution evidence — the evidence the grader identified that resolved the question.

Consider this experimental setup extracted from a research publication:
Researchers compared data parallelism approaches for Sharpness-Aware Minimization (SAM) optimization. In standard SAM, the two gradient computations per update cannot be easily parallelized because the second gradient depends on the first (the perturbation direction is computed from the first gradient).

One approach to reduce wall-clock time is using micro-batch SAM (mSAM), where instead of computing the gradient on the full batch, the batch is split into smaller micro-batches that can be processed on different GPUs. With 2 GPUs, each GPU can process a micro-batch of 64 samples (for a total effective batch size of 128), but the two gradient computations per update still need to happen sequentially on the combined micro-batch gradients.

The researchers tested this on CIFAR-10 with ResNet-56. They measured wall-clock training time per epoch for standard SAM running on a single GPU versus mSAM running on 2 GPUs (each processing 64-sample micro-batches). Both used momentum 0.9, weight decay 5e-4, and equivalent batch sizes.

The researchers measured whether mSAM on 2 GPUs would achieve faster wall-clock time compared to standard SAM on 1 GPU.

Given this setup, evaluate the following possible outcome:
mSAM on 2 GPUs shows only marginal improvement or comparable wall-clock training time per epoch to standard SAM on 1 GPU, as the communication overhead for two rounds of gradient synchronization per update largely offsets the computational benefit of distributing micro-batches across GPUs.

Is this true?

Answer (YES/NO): NO